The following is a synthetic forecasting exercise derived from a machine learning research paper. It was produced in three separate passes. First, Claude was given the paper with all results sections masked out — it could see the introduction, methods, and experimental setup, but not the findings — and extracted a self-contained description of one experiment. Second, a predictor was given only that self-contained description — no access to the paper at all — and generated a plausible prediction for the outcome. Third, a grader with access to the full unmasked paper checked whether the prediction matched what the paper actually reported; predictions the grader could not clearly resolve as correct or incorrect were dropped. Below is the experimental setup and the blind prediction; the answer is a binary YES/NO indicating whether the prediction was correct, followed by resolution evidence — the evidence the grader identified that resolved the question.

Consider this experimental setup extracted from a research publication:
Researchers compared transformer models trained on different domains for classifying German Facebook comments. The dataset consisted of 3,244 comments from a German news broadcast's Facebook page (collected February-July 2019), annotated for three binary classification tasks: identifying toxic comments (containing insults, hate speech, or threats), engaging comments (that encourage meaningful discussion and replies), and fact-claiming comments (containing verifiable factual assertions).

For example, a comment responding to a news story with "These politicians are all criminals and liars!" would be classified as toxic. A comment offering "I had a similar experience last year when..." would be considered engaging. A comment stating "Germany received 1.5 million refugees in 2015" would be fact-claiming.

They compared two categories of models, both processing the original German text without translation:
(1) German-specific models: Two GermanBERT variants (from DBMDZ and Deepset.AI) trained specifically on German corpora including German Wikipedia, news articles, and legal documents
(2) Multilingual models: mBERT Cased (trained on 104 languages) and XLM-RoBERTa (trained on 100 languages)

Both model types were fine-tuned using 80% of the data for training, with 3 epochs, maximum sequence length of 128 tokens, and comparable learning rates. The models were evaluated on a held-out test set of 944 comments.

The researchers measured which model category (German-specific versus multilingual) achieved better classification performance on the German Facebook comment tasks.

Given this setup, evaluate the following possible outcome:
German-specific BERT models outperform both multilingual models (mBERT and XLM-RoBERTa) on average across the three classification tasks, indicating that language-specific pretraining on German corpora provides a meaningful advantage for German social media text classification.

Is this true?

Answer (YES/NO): YES